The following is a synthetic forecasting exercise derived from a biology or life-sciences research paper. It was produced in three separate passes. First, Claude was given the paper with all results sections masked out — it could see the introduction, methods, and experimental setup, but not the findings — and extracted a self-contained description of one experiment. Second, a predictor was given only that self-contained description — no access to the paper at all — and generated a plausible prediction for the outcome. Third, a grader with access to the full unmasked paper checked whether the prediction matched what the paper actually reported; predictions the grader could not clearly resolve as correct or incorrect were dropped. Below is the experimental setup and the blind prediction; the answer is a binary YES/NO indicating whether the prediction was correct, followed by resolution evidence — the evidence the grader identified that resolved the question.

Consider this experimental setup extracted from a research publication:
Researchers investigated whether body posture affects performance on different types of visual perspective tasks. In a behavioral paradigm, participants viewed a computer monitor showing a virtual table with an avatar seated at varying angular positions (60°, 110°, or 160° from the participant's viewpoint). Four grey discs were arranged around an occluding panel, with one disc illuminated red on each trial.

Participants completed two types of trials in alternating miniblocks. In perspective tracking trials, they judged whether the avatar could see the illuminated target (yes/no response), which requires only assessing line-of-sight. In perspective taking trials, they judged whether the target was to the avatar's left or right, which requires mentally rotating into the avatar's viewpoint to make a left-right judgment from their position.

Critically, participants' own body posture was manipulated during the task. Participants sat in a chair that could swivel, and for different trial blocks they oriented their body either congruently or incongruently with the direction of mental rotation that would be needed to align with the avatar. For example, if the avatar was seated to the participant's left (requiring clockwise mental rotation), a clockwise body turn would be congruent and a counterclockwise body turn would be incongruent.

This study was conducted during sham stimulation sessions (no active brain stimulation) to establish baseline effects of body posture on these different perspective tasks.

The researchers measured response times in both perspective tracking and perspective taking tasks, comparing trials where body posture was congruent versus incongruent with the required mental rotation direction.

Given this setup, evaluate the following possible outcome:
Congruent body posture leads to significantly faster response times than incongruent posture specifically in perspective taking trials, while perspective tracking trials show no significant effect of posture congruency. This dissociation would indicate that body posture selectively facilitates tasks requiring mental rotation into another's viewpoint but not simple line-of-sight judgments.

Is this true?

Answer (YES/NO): YES